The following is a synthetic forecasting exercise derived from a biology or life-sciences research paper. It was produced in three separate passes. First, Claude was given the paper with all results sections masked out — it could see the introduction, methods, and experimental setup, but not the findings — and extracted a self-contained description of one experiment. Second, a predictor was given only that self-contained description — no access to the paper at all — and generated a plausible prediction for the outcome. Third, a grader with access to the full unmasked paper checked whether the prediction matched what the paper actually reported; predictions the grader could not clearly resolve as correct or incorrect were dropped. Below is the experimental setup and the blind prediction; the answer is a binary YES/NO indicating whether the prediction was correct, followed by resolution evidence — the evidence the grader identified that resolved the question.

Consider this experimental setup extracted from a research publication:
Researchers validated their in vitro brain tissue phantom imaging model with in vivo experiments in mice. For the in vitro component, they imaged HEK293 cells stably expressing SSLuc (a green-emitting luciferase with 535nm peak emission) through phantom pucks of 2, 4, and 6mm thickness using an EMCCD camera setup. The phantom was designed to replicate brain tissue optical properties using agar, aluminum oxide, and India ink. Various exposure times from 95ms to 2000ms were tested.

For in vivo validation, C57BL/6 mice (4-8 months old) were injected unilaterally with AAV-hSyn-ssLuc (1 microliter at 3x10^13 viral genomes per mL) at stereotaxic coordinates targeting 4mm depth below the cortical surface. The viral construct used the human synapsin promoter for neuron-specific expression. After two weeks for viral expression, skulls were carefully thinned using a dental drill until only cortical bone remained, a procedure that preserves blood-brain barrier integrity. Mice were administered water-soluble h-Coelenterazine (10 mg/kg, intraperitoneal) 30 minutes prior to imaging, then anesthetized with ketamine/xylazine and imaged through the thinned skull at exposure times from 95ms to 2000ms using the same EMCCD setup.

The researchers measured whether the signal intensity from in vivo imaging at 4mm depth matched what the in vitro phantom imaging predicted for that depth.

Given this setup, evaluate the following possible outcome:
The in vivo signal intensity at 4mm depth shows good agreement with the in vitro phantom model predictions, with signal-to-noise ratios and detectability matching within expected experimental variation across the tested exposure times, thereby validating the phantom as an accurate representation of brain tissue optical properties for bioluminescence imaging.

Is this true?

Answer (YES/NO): YES